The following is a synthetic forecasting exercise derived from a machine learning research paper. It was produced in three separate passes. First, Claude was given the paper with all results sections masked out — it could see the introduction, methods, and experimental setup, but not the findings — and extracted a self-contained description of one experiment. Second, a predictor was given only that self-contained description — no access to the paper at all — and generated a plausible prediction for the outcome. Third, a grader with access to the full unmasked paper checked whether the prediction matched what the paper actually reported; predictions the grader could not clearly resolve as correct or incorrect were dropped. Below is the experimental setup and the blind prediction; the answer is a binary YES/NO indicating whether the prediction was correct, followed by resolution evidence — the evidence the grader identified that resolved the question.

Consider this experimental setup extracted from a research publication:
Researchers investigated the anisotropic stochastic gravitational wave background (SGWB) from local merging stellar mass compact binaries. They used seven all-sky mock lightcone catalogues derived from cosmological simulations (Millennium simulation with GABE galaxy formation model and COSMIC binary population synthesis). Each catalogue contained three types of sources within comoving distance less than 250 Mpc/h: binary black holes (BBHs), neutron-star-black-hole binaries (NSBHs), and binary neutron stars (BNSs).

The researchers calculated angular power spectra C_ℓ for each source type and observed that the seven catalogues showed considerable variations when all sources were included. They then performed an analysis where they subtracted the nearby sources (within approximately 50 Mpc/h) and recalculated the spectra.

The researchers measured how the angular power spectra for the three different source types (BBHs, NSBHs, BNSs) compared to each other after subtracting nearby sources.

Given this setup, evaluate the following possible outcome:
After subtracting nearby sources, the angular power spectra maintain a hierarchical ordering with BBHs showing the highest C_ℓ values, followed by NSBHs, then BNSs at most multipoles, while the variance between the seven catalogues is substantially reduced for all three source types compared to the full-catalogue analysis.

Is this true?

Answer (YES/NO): NO